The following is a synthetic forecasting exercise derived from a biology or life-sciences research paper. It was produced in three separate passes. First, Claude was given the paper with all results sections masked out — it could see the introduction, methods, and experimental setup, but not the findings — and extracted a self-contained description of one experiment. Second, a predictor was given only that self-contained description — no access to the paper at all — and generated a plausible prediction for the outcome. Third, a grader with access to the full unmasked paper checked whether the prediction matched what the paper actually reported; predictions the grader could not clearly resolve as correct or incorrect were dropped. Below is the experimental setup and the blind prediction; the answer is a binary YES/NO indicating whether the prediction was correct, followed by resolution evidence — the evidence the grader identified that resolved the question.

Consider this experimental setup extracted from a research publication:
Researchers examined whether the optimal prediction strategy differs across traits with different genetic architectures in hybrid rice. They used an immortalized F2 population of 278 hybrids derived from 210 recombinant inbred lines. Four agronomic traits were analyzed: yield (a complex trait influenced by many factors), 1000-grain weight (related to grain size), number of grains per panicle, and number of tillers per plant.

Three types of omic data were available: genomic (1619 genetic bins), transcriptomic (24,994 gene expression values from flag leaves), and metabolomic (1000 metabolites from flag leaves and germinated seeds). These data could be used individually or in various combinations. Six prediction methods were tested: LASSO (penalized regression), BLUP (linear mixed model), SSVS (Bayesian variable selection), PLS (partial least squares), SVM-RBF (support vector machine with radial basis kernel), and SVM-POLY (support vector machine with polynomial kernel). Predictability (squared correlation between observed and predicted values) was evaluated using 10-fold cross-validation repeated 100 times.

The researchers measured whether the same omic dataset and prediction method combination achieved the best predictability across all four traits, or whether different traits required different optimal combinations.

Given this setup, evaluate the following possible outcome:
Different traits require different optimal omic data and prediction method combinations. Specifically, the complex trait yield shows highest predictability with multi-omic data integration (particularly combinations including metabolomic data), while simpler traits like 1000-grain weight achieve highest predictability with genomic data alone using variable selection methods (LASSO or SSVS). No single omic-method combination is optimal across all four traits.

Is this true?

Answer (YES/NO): NO